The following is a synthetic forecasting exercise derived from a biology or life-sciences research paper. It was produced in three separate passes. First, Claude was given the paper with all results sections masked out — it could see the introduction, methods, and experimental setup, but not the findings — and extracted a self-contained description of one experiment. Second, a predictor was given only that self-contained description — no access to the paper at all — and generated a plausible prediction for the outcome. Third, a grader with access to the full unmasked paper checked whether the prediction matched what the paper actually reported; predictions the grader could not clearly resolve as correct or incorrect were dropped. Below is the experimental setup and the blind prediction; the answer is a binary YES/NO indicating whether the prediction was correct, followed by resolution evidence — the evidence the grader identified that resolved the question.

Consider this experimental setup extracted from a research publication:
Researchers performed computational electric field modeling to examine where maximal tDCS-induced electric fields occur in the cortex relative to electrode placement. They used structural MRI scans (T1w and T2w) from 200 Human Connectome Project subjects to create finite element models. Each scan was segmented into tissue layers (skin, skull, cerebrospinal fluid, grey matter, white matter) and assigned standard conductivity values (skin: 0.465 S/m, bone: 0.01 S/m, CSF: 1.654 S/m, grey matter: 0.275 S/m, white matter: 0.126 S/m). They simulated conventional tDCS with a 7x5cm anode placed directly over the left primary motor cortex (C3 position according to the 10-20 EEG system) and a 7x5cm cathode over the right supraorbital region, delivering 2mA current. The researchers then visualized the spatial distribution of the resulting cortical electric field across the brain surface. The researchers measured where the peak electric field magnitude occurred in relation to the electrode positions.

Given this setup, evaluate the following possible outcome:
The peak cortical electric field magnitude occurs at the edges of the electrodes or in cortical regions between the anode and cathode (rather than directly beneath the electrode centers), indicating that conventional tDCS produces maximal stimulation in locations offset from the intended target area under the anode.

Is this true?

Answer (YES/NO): YES